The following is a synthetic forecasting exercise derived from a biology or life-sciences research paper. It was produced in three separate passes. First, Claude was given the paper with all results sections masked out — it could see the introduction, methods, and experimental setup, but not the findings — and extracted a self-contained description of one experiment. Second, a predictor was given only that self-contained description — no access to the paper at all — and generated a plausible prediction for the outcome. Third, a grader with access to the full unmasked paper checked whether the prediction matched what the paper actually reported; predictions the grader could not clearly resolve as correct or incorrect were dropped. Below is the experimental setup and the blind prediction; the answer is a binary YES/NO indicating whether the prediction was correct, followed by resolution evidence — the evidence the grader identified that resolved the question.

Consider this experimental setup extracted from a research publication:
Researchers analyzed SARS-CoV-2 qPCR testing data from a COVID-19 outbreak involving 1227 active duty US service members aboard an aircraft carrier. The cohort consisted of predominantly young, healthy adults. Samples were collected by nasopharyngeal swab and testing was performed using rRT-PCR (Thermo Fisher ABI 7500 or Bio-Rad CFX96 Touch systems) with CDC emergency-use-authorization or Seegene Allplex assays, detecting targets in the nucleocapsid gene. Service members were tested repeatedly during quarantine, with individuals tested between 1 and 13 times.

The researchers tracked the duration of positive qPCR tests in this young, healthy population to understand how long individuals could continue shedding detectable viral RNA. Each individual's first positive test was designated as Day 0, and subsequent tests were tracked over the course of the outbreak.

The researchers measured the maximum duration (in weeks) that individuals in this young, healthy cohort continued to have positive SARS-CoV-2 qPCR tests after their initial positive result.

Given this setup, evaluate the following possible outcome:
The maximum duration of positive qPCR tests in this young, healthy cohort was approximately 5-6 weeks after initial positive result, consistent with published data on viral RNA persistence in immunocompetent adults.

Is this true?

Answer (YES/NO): NO